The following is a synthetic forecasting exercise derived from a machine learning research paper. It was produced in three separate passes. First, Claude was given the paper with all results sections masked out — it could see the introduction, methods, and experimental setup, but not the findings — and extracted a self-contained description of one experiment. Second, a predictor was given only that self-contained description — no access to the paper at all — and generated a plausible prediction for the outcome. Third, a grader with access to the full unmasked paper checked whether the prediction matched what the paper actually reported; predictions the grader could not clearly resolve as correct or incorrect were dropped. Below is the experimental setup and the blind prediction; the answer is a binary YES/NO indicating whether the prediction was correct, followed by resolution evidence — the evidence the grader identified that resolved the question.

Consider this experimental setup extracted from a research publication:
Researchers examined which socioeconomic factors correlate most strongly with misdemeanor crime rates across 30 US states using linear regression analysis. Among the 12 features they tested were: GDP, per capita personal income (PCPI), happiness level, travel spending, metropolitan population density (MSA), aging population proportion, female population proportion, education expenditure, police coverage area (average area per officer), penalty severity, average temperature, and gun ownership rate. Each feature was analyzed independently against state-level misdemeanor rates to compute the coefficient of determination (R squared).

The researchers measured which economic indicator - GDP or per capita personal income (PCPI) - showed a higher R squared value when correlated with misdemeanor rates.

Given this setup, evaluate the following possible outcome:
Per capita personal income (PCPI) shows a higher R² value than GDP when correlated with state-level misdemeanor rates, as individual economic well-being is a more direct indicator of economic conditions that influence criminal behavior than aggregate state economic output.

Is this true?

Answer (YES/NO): YES